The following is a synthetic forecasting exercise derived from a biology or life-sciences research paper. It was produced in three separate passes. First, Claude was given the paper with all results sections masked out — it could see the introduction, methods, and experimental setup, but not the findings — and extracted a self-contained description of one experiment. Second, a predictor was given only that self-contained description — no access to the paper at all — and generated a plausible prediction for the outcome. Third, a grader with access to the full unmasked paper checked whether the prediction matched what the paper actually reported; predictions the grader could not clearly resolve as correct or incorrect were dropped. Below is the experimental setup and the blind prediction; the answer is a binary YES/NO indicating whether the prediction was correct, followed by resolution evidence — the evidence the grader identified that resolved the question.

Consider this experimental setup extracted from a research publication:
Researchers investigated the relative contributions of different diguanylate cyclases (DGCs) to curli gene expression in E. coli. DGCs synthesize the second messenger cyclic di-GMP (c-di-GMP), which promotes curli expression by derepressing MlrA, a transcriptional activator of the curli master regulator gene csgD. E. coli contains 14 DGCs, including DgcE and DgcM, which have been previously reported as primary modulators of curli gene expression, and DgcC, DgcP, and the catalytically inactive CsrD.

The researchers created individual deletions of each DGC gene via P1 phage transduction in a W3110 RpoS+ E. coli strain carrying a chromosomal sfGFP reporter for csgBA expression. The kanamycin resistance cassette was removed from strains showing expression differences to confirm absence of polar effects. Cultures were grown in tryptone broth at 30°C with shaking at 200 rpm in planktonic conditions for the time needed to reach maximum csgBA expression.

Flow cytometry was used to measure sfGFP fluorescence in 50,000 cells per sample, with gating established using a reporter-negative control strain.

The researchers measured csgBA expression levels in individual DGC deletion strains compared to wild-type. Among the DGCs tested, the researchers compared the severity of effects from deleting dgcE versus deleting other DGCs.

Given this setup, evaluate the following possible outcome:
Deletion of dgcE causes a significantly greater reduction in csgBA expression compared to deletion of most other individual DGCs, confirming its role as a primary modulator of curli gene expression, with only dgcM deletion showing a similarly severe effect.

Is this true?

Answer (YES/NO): YES